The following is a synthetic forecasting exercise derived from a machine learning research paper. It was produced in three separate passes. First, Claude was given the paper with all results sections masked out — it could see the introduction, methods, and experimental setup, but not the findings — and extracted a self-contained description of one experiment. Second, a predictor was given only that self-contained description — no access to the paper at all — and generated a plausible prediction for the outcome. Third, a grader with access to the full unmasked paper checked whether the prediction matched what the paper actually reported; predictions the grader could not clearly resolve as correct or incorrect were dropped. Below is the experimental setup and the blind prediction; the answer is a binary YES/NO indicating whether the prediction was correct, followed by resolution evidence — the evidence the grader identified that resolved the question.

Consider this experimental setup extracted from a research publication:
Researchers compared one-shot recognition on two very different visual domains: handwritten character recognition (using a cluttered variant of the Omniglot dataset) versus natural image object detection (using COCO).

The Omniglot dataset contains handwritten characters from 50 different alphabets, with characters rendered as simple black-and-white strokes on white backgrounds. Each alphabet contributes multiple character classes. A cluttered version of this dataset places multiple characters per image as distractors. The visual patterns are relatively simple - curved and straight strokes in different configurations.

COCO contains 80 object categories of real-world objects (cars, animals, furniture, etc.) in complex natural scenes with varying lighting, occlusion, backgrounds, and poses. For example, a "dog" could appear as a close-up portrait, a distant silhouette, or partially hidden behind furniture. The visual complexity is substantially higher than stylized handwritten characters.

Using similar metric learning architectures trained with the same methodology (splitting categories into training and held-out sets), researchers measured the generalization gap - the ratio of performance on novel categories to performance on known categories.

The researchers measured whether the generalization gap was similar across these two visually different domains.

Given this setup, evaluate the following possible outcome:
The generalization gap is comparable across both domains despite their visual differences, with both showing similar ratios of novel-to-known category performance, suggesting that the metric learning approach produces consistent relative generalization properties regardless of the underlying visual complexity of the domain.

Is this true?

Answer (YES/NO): NO